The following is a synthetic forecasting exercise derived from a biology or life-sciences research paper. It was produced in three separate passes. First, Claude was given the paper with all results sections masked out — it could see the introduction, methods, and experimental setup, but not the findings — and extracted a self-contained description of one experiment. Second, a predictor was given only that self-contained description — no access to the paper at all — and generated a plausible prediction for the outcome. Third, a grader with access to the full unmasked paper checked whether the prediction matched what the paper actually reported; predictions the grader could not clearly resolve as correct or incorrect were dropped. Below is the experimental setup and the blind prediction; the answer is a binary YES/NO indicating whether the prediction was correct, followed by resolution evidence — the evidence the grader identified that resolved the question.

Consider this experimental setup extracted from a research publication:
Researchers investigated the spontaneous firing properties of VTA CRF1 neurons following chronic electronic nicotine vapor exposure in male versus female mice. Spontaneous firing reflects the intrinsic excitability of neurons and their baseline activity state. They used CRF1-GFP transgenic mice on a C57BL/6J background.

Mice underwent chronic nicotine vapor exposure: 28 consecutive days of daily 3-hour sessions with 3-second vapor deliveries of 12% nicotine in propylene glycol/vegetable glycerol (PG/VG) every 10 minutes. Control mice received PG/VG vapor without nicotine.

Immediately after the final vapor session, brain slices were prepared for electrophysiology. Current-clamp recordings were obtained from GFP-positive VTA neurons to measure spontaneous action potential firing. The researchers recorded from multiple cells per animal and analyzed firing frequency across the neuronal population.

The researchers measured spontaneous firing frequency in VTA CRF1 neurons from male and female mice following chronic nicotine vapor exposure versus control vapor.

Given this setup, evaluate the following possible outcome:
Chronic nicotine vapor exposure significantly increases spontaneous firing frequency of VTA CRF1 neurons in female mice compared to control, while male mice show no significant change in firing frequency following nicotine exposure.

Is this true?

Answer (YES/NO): NO